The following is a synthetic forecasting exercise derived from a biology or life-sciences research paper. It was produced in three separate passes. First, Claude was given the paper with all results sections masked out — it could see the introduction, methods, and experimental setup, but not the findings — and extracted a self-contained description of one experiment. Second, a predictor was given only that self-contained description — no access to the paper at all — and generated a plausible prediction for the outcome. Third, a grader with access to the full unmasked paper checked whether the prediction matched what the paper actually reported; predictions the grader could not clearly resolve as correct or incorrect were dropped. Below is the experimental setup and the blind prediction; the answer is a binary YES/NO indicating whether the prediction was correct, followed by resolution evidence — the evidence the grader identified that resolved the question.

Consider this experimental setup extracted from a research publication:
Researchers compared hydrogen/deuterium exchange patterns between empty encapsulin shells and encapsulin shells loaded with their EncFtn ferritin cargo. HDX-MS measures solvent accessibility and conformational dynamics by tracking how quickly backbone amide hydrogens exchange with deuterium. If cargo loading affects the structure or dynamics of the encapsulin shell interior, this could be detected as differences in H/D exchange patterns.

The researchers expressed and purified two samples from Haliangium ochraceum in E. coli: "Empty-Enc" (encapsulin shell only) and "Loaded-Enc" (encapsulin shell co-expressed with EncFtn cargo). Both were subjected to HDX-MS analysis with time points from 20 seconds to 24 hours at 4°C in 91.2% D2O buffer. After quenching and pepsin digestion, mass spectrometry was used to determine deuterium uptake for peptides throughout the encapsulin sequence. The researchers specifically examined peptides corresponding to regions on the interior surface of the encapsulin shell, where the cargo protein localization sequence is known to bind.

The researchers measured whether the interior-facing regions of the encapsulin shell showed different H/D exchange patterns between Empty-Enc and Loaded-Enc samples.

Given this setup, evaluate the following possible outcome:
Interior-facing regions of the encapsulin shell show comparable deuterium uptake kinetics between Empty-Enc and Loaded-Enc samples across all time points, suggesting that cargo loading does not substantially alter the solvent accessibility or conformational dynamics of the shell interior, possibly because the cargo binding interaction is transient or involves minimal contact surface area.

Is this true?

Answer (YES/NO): NO